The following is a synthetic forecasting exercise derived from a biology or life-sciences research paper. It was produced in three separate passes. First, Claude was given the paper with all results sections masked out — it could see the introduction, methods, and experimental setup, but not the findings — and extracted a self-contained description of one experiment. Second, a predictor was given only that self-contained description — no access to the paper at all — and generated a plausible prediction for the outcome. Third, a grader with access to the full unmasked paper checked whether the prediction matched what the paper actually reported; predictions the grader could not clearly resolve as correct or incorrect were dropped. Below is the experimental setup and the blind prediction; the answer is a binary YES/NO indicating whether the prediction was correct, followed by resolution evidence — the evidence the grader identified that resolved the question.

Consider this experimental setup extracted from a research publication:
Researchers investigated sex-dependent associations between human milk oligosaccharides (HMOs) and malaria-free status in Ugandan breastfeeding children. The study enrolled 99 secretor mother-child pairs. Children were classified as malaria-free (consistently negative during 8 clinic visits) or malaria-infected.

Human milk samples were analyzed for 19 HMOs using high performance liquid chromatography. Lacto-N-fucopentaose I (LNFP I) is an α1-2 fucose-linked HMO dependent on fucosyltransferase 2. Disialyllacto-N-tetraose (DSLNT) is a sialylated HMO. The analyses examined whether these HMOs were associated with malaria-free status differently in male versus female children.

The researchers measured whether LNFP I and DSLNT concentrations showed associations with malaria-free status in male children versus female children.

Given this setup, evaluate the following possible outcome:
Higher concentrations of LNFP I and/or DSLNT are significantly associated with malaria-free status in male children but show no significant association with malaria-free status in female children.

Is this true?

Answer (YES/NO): NO